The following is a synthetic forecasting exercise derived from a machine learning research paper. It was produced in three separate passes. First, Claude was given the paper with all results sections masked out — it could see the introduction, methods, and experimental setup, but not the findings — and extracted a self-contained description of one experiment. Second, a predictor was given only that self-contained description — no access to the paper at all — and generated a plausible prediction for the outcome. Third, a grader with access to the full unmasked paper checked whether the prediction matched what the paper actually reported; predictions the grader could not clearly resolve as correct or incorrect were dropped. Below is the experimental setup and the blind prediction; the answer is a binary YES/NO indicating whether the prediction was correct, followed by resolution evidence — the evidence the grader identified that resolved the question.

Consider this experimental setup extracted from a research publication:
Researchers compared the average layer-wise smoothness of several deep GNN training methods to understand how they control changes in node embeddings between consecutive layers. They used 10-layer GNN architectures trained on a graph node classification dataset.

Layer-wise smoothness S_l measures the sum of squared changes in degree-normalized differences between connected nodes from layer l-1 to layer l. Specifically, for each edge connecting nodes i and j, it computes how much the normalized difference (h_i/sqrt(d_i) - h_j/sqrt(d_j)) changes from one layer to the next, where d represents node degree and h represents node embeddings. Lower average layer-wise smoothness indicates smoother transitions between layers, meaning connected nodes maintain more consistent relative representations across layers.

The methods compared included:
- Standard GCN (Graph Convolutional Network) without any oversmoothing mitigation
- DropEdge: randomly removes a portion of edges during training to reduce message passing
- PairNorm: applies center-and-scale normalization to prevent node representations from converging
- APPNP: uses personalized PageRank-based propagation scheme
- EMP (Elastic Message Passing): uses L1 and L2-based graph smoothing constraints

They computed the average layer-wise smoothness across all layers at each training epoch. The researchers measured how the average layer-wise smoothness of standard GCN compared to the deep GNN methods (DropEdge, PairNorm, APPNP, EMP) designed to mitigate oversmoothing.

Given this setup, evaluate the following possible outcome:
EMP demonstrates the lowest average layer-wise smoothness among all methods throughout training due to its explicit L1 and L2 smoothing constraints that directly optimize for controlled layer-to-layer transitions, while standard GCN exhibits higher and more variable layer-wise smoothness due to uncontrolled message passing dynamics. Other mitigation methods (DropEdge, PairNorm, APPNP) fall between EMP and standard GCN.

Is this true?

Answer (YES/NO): NO